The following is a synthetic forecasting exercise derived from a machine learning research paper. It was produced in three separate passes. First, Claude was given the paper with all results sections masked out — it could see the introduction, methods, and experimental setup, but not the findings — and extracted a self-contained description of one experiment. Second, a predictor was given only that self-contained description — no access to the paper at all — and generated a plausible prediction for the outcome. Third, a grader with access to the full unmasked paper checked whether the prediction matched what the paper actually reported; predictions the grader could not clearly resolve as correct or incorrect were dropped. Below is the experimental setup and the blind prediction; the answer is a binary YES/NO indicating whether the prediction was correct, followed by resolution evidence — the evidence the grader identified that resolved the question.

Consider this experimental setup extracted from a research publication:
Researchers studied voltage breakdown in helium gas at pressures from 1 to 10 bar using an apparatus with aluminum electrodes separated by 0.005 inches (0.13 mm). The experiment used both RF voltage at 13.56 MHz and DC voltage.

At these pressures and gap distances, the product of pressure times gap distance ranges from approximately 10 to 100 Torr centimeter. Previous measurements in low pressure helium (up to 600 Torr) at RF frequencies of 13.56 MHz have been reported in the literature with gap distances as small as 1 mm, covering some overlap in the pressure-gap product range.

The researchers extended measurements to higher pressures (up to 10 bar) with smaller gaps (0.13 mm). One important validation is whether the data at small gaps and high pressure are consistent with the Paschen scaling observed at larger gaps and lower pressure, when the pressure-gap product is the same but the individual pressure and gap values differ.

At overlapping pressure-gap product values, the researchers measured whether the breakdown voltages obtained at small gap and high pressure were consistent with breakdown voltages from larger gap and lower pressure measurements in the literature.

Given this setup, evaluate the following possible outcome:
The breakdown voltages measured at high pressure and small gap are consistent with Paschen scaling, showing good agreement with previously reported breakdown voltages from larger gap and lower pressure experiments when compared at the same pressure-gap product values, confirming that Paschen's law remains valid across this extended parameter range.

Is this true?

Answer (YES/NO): NO